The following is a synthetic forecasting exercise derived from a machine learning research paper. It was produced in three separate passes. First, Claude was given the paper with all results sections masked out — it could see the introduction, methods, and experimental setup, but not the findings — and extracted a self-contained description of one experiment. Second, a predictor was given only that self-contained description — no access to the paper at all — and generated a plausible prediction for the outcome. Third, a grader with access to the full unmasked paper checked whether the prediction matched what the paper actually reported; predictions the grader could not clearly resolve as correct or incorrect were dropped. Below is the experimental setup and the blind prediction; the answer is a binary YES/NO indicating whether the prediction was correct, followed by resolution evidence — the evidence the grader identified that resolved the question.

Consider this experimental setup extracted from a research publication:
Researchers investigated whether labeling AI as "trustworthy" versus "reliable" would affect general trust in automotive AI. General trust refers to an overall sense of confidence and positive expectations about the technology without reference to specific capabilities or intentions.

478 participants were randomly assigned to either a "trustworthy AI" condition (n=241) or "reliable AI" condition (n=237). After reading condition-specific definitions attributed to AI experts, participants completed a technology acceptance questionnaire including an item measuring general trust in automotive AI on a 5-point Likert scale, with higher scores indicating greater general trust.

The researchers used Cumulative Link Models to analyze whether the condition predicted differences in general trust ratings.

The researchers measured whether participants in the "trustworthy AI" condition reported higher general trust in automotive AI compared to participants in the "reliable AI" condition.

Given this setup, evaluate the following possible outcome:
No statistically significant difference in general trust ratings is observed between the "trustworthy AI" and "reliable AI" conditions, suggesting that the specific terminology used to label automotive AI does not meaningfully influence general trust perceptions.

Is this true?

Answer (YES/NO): YES